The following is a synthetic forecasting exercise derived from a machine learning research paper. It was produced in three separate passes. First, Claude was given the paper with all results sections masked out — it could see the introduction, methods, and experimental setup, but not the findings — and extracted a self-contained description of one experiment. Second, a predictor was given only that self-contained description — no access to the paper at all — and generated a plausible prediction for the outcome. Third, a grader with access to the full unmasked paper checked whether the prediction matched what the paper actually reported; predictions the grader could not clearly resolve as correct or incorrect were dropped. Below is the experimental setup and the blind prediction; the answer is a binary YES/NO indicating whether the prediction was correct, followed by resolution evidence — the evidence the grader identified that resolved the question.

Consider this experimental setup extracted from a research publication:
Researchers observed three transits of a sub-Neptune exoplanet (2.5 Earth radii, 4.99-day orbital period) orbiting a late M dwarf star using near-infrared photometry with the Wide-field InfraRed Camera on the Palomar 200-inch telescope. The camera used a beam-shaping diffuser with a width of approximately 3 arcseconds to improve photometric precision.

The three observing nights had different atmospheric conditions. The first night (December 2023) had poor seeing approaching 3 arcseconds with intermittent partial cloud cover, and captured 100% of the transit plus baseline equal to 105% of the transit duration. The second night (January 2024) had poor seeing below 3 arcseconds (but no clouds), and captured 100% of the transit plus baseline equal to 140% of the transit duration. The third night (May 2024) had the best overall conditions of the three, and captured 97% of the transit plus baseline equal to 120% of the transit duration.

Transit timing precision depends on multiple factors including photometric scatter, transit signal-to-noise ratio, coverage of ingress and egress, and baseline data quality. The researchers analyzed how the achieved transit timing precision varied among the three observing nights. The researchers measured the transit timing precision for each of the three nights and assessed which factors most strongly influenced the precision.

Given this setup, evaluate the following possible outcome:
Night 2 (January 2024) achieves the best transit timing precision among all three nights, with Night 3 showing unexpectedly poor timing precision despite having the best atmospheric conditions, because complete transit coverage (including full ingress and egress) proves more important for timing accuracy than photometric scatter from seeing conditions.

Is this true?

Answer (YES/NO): NO